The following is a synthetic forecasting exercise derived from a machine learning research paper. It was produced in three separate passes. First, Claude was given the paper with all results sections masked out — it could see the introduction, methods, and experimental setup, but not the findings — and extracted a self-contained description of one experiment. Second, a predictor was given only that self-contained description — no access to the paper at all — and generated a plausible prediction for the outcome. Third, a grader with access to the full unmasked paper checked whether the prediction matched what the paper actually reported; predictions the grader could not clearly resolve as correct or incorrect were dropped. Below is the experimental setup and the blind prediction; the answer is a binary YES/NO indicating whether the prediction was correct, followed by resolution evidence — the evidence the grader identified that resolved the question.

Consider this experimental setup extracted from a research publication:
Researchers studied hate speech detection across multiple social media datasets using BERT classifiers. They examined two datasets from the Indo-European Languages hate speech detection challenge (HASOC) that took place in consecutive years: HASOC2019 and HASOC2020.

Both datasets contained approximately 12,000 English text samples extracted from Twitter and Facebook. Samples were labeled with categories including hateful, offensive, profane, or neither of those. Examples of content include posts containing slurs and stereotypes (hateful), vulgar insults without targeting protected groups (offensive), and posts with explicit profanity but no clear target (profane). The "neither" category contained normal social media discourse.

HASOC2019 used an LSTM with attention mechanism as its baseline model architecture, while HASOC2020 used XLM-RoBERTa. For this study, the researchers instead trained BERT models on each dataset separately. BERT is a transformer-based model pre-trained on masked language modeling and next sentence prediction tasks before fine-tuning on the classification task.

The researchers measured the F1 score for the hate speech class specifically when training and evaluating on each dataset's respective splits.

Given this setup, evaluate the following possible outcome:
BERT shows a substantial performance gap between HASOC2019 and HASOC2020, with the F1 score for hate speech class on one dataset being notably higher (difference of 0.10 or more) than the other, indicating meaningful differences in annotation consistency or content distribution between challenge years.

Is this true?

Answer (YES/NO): NO